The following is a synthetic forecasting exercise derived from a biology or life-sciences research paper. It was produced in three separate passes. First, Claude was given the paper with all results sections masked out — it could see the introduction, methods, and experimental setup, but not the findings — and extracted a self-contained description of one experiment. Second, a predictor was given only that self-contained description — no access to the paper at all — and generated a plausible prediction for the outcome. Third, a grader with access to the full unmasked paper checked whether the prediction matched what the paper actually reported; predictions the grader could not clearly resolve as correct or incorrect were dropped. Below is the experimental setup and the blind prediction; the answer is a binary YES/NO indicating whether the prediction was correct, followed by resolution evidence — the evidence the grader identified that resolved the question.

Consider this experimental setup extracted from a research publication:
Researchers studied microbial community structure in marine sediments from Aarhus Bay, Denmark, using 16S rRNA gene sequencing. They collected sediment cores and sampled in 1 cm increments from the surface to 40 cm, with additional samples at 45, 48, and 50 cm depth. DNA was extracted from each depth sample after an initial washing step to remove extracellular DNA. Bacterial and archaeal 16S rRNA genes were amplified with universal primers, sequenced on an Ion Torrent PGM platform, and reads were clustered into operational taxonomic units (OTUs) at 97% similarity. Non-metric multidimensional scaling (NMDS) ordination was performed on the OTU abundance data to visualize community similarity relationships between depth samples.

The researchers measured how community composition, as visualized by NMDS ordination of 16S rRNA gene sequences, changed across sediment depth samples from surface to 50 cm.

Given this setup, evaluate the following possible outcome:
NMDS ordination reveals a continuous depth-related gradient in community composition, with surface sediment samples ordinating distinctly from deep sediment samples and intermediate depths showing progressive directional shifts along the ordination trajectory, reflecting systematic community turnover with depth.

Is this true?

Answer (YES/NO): NO